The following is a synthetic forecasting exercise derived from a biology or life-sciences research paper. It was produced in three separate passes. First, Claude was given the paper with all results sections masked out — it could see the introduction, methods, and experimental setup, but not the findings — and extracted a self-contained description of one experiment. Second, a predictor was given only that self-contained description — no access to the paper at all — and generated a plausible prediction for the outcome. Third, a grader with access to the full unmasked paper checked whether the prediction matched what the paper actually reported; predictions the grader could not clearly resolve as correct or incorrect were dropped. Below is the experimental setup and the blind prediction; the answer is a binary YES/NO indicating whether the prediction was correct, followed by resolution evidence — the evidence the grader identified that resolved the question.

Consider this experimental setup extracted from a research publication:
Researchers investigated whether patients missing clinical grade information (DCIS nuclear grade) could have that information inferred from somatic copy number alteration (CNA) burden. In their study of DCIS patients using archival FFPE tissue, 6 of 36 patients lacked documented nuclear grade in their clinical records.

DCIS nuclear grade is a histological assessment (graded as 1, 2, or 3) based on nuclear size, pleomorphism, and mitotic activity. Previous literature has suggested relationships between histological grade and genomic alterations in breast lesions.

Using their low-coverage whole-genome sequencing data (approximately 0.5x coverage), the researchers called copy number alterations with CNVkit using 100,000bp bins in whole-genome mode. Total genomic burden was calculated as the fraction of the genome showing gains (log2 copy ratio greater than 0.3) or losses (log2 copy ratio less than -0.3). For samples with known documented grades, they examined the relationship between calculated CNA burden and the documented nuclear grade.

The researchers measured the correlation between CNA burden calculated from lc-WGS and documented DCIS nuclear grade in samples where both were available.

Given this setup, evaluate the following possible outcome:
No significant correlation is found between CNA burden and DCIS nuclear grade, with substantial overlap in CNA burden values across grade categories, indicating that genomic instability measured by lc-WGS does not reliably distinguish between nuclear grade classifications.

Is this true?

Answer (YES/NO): NO